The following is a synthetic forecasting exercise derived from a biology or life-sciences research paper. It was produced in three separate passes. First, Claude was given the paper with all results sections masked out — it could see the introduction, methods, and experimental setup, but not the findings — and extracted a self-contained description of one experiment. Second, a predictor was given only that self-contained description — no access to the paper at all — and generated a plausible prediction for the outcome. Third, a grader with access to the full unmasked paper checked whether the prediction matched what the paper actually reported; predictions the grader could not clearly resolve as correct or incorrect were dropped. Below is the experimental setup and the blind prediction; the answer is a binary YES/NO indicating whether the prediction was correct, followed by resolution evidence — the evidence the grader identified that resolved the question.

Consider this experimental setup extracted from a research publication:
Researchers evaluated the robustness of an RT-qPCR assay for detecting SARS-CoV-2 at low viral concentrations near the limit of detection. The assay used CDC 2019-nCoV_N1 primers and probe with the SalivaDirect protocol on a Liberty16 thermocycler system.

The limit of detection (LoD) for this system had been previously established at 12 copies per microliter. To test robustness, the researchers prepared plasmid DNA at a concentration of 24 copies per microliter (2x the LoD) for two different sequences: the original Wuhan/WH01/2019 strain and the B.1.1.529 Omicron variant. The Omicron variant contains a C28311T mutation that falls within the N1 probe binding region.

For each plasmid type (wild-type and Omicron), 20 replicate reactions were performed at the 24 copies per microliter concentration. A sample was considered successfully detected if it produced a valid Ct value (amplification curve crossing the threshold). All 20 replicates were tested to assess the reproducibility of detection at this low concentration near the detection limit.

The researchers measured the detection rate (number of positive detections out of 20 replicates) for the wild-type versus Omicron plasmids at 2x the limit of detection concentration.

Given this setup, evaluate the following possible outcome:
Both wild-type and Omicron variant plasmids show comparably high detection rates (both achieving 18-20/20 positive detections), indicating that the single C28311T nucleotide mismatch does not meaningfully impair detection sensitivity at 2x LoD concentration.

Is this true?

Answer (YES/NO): YES